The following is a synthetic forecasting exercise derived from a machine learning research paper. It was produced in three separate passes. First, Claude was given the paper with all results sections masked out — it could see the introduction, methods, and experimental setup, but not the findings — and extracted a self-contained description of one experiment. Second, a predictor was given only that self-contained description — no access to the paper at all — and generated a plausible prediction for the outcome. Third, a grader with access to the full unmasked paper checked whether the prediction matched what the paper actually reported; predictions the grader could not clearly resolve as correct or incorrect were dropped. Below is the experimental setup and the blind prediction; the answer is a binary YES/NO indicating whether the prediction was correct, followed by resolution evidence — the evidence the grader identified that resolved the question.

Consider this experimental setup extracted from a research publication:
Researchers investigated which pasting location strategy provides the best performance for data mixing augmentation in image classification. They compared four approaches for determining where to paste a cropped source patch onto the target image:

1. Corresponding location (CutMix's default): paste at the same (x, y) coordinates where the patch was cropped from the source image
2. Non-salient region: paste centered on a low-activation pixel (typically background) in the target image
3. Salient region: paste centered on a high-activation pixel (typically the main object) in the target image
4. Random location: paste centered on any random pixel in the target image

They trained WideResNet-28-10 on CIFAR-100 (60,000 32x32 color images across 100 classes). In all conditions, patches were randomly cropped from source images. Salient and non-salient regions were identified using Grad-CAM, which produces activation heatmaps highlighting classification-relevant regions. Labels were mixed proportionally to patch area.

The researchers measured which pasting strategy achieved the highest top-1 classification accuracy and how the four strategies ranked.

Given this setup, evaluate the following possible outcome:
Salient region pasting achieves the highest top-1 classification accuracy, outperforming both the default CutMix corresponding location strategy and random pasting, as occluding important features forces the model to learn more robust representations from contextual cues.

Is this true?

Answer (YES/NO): NO